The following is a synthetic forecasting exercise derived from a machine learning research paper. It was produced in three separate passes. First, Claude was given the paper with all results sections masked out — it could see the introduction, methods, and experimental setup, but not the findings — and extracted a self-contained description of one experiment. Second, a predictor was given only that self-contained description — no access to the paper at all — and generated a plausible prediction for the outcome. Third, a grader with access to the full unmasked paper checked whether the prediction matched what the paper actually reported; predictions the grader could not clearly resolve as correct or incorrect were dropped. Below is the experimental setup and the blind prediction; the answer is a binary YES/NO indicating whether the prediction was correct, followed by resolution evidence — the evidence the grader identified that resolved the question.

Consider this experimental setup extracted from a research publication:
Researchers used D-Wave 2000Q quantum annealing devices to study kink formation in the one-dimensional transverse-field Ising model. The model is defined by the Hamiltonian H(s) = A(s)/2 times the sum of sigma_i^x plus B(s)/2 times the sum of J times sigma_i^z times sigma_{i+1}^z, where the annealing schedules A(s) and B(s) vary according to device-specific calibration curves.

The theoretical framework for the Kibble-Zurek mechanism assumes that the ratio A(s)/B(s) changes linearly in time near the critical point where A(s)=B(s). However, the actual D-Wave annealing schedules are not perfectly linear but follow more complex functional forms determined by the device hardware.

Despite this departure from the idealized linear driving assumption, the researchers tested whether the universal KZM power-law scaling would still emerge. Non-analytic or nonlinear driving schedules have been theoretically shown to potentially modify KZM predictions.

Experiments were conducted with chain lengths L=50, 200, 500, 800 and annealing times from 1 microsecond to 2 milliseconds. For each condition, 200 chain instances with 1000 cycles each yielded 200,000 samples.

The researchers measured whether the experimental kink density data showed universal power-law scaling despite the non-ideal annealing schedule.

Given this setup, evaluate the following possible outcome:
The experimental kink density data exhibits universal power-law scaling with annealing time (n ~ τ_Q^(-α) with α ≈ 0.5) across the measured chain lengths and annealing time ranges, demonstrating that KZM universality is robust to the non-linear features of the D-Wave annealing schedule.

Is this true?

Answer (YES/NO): NO